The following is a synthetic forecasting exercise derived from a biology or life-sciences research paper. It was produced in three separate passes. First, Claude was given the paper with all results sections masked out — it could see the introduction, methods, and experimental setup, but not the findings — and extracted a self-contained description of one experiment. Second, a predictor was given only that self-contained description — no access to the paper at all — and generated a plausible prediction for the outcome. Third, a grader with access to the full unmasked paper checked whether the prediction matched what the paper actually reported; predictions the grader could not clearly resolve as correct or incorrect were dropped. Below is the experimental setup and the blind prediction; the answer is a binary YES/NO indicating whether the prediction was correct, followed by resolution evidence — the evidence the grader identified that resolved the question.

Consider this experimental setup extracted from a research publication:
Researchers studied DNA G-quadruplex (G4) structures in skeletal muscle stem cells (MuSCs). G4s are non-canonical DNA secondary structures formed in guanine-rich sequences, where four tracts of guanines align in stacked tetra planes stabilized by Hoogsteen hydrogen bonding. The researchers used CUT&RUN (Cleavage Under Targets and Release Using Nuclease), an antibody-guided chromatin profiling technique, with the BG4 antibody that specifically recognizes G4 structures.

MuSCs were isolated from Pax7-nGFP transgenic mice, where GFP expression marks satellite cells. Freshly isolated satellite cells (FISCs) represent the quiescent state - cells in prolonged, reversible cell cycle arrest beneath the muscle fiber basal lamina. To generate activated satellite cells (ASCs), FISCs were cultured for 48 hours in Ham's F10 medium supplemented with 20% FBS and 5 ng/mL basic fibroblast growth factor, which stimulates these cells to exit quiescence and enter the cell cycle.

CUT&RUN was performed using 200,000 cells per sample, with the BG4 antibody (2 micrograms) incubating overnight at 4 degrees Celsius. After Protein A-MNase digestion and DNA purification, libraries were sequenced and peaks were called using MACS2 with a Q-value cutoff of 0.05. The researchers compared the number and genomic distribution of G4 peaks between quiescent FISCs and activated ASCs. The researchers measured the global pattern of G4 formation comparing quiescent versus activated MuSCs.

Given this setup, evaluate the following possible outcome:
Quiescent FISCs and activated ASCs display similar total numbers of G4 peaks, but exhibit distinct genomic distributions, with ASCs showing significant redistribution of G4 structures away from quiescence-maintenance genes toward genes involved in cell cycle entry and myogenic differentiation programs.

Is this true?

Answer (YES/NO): NO